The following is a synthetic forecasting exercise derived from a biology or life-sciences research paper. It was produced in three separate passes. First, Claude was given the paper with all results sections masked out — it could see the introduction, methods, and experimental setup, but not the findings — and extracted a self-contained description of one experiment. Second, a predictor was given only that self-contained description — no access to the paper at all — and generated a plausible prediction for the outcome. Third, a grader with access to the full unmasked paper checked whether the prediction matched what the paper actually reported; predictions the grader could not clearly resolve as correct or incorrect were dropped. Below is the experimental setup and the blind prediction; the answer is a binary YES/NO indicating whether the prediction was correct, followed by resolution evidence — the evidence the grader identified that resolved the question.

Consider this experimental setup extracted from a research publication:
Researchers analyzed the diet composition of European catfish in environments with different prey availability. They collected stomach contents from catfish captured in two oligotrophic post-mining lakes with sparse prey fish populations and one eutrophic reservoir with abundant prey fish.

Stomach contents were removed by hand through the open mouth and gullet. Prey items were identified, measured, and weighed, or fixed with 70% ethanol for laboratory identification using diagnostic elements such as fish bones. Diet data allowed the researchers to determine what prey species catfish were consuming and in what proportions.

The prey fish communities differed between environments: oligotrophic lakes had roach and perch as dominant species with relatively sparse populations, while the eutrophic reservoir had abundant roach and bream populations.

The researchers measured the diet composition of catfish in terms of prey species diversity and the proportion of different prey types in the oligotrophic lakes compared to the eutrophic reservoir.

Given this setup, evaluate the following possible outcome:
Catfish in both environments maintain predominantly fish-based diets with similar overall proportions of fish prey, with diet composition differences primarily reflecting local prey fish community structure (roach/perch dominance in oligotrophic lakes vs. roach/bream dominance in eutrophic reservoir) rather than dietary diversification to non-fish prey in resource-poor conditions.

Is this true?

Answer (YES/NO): NO